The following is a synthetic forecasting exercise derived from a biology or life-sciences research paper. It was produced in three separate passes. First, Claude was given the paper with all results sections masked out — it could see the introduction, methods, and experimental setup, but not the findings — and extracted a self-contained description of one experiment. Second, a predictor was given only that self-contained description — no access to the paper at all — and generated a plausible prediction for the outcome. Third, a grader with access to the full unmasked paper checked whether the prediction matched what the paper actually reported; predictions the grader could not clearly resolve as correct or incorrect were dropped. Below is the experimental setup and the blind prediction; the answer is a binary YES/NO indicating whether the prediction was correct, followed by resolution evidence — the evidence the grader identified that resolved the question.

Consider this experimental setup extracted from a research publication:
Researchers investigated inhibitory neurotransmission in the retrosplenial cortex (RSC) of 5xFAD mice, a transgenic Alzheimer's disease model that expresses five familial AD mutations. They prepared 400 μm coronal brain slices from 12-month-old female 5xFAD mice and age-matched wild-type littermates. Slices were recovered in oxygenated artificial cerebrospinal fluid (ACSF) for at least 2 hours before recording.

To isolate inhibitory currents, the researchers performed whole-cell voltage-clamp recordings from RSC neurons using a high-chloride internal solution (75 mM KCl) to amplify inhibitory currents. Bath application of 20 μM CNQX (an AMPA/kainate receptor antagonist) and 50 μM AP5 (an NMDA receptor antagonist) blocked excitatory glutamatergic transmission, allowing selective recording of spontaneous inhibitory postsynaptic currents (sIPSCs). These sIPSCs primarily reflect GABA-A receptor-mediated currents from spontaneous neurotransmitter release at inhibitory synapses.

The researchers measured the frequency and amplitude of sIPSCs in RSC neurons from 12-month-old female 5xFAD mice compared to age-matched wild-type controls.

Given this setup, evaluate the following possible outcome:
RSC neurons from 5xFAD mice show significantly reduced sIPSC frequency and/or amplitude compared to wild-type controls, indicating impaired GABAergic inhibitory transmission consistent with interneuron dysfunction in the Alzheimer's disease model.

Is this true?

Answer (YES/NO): YES